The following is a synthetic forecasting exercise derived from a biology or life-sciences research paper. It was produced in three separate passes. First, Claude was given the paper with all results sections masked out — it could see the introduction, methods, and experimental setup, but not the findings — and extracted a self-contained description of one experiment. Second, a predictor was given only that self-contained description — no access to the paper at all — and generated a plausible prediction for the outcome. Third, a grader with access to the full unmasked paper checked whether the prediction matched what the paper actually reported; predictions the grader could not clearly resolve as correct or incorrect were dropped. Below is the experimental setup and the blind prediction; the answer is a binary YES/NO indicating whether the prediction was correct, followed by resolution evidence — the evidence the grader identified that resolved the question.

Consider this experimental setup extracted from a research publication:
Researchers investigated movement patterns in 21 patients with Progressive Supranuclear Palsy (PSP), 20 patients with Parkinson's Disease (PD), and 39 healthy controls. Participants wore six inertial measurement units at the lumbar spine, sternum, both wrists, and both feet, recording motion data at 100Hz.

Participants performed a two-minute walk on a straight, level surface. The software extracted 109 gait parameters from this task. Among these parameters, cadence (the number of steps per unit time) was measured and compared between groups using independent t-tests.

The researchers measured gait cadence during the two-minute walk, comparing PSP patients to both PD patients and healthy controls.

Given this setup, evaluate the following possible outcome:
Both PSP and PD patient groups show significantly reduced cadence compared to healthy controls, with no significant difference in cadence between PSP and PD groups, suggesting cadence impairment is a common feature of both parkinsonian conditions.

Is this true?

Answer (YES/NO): NO